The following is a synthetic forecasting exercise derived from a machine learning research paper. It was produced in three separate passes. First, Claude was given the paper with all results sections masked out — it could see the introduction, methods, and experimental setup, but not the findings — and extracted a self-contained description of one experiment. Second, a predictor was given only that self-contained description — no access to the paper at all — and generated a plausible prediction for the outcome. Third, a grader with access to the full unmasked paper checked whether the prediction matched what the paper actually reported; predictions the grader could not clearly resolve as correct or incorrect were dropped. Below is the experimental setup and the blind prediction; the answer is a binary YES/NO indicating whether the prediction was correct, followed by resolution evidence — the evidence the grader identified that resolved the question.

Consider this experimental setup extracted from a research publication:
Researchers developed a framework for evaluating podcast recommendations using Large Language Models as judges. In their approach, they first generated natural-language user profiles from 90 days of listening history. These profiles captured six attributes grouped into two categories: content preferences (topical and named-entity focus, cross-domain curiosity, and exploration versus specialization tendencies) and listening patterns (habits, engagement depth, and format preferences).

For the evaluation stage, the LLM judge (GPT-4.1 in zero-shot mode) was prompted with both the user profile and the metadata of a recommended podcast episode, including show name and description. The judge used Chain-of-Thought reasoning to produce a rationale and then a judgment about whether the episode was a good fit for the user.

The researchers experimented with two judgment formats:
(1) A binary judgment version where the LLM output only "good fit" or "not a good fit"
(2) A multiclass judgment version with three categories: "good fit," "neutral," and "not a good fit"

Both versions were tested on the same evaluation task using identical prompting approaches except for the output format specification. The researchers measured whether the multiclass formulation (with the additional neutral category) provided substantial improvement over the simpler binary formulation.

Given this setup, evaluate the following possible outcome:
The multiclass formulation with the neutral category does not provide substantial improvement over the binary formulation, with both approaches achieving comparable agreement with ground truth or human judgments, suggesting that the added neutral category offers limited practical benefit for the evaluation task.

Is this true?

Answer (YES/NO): YES